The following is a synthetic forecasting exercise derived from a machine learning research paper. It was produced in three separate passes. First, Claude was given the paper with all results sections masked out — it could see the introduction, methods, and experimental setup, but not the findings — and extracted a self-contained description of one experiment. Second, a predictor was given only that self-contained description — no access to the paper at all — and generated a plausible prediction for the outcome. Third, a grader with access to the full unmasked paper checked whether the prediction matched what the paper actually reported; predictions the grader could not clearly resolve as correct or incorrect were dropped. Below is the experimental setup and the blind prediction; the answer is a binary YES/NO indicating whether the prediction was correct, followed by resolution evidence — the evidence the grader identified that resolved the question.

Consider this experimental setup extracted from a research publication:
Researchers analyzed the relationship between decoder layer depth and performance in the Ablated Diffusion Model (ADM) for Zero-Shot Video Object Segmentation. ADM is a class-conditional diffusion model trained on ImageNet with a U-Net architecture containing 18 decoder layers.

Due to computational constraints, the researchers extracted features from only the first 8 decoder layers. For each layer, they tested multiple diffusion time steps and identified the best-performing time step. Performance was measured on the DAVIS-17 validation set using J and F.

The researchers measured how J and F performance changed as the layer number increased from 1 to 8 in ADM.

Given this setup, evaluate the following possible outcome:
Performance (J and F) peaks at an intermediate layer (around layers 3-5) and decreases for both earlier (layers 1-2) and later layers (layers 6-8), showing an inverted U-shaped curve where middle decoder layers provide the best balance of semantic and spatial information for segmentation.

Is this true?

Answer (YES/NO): NO